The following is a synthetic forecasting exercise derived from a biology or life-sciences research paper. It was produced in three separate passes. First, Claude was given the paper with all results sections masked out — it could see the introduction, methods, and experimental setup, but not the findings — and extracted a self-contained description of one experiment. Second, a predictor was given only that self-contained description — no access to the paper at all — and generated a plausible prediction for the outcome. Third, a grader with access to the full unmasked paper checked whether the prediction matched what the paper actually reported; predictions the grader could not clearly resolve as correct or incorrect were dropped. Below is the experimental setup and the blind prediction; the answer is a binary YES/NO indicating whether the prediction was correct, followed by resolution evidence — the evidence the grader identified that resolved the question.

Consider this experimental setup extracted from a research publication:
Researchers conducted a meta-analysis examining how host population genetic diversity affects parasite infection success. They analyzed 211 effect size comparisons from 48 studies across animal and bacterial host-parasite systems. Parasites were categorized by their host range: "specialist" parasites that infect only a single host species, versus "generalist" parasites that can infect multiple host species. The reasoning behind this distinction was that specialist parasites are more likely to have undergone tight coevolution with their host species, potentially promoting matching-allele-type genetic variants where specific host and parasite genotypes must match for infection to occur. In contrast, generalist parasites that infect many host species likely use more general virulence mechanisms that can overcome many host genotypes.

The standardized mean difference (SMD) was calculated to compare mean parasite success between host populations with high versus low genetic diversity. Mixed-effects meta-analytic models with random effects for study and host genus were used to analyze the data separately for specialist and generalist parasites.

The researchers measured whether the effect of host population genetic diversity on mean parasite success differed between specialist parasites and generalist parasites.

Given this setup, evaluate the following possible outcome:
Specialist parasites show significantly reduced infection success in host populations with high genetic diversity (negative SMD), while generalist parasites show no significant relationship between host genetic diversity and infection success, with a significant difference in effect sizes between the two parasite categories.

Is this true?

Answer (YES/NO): YES